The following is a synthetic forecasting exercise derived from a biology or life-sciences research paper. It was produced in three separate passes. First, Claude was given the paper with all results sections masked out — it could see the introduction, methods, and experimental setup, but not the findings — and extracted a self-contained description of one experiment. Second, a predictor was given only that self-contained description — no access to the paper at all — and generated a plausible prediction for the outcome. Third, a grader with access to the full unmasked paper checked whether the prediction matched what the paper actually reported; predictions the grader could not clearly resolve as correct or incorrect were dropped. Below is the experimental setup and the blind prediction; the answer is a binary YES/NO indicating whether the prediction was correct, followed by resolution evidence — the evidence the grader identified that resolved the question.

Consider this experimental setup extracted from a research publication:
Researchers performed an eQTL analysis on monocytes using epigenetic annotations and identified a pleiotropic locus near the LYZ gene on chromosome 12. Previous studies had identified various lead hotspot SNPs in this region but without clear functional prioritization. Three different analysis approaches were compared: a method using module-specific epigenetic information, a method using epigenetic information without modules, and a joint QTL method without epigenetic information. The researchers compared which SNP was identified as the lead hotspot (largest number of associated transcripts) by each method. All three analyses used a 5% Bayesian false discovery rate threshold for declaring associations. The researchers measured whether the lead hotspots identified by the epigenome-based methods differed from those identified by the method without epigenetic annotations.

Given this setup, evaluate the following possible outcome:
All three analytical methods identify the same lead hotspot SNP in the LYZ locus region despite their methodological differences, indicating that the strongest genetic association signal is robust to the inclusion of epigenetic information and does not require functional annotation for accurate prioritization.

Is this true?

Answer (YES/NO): NO